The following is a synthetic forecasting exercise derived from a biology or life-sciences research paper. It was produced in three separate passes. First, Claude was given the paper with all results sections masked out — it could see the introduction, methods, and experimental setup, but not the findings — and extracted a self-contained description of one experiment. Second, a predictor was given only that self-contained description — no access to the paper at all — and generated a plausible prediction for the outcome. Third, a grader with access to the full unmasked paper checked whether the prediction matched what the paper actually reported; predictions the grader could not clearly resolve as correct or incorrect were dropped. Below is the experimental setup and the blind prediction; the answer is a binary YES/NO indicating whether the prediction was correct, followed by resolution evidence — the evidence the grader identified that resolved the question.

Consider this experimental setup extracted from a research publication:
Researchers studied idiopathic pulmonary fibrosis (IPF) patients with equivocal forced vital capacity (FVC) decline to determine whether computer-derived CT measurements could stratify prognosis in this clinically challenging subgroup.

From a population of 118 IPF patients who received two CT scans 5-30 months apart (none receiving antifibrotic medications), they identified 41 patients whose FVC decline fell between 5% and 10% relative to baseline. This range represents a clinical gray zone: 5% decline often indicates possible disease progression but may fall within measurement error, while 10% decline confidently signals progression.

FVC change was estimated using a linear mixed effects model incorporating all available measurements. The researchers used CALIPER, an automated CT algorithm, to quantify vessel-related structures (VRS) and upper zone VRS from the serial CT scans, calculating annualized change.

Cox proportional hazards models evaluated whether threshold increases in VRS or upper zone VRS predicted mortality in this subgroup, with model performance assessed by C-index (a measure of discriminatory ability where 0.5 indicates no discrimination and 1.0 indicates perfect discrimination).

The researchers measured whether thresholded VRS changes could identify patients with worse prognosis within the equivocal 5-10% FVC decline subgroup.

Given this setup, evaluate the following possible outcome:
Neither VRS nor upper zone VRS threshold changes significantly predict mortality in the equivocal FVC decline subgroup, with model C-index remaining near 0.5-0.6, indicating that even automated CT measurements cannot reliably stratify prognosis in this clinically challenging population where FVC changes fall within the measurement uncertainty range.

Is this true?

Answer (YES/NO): NO